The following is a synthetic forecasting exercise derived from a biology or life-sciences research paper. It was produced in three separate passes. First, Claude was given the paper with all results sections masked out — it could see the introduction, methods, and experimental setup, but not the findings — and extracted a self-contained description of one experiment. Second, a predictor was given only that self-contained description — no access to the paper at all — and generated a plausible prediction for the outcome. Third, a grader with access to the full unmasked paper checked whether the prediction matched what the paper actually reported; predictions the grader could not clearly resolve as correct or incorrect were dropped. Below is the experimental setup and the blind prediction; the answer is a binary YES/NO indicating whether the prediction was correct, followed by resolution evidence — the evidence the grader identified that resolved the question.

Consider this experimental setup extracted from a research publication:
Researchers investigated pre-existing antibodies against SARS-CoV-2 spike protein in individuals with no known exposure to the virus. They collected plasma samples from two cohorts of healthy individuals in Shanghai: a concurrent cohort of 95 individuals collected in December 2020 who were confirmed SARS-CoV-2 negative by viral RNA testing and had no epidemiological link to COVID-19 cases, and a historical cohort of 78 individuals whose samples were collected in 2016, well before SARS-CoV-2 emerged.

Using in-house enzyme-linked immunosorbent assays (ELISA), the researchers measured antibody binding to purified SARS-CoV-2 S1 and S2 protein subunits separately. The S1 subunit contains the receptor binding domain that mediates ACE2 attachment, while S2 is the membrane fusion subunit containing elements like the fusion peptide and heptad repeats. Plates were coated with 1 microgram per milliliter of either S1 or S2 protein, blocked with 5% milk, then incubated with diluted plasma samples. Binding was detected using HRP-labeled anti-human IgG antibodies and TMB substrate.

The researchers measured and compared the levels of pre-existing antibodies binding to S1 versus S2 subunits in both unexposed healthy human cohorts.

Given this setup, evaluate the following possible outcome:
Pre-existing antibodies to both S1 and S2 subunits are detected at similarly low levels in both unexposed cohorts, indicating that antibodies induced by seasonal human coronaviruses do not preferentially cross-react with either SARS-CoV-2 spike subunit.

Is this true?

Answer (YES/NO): NO